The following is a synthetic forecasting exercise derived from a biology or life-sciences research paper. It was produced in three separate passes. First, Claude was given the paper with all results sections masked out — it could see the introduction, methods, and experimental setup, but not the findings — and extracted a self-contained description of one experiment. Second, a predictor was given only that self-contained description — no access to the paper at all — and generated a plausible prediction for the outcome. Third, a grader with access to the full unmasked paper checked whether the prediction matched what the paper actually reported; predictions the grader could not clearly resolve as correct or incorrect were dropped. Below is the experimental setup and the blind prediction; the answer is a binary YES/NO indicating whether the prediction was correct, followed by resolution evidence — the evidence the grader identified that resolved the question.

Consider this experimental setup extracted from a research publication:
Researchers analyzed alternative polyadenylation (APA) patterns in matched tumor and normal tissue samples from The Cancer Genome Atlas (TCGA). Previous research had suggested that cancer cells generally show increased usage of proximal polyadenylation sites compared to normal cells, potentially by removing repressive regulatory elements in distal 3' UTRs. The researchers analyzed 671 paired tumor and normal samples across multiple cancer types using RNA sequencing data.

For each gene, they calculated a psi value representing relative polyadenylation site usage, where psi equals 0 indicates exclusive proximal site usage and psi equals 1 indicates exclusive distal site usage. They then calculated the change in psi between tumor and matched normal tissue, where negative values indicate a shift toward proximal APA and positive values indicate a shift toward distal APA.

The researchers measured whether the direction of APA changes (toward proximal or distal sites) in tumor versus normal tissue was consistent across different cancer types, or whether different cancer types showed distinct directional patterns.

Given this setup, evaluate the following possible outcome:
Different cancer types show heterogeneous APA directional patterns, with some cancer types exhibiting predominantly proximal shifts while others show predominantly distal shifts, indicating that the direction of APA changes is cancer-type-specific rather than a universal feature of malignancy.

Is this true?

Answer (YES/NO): YES